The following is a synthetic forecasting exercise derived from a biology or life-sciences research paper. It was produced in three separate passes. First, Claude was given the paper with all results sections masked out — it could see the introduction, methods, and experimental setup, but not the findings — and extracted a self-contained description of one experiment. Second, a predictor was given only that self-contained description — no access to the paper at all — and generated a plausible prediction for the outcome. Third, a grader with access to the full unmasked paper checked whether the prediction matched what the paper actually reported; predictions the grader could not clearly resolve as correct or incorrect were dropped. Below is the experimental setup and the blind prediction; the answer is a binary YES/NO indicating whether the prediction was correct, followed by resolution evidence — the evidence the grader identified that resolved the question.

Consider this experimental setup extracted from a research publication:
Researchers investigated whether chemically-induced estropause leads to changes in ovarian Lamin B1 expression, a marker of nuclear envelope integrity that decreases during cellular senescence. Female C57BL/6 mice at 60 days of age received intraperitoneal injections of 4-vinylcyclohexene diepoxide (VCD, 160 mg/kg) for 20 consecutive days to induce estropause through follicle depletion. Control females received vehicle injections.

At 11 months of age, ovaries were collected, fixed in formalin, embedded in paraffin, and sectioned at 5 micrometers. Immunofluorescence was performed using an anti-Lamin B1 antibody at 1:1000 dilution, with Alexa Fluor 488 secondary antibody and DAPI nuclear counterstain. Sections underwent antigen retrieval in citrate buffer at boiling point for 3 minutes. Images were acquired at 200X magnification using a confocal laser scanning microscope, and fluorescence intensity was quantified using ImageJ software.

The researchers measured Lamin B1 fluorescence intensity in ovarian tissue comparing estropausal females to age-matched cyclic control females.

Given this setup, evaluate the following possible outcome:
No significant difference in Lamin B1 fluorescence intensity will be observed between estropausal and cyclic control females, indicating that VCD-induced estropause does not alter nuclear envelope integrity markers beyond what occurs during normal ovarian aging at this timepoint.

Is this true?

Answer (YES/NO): NO